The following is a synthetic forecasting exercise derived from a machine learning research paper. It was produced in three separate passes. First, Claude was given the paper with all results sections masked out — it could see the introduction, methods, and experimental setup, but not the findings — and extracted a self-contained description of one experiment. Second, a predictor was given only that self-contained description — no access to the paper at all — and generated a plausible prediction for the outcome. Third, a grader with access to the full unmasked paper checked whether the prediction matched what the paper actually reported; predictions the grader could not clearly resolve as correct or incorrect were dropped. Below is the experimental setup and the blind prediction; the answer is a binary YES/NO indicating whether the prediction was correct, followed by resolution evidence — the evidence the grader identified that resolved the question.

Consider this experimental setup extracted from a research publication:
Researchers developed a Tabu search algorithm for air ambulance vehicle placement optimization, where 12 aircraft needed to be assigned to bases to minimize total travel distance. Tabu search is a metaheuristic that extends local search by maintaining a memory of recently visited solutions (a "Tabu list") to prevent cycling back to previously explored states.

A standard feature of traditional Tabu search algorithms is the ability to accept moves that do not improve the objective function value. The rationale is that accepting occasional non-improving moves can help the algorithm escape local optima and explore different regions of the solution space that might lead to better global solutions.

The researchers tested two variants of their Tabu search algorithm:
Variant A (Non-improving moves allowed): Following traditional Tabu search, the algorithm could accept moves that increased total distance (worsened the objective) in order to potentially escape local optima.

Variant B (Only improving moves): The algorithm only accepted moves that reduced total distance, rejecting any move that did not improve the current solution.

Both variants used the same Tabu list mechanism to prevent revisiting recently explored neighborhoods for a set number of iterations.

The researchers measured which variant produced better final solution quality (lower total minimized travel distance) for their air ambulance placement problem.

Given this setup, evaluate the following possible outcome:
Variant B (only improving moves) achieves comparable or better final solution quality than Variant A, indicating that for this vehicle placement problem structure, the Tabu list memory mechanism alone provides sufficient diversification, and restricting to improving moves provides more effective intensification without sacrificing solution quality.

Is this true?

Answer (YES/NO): YES